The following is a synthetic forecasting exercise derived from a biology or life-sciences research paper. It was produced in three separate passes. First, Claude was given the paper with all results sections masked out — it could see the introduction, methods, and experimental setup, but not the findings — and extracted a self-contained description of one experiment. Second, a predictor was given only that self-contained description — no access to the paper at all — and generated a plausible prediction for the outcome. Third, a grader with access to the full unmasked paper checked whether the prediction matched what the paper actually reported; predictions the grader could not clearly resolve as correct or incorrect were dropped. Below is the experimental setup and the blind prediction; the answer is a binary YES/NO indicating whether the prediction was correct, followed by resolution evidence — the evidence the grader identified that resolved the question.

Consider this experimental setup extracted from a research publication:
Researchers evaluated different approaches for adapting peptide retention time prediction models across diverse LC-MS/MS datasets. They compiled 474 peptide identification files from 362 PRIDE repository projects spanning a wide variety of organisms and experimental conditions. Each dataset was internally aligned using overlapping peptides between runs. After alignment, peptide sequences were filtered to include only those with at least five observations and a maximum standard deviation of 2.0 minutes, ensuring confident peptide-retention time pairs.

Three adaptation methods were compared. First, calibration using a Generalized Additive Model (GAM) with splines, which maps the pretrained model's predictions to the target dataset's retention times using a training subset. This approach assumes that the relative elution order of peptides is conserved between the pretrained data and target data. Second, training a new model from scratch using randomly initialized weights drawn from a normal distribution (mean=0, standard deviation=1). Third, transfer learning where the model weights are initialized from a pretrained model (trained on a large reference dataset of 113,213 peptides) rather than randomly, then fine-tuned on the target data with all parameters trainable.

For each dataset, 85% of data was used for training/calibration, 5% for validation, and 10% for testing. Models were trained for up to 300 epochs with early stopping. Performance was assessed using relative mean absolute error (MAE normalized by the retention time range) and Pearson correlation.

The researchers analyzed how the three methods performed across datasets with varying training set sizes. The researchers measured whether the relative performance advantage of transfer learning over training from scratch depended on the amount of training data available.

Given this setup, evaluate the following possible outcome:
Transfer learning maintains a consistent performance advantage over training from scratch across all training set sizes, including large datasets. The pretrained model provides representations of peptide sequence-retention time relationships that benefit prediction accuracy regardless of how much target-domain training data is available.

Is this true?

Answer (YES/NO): NO